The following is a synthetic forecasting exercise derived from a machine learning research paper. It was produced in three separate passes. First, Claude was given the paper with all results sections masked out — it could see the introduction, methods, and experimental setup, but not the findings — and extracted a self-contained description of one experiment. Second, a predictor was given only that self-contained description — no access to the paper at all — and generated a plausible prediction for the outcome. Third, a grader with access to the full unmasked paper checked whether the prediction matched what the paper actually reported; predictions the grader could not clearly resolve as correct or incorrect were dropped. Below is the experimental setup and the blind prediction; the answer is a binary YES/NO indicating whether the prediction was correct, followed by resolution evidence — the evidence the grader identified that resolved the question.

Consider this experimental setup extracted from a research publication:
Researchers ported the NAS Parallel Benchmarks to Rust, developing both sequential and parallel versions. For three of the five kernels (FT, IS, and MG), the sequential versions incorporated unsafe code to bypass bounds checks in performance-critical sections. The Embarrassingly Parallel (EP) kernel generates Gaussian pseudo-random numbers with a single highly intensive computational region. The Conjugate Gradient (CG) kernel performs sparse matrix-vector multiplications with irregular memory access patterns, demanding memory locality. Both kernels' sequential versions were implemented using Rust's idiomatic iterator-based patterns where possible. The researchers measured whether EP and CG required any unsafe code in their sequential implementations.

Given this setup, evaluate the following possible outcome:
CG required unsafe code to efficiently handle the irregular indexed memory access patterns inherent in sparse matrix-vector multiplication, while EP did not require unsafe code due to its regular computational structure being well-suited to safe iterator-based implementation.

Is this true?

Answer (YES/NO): NO